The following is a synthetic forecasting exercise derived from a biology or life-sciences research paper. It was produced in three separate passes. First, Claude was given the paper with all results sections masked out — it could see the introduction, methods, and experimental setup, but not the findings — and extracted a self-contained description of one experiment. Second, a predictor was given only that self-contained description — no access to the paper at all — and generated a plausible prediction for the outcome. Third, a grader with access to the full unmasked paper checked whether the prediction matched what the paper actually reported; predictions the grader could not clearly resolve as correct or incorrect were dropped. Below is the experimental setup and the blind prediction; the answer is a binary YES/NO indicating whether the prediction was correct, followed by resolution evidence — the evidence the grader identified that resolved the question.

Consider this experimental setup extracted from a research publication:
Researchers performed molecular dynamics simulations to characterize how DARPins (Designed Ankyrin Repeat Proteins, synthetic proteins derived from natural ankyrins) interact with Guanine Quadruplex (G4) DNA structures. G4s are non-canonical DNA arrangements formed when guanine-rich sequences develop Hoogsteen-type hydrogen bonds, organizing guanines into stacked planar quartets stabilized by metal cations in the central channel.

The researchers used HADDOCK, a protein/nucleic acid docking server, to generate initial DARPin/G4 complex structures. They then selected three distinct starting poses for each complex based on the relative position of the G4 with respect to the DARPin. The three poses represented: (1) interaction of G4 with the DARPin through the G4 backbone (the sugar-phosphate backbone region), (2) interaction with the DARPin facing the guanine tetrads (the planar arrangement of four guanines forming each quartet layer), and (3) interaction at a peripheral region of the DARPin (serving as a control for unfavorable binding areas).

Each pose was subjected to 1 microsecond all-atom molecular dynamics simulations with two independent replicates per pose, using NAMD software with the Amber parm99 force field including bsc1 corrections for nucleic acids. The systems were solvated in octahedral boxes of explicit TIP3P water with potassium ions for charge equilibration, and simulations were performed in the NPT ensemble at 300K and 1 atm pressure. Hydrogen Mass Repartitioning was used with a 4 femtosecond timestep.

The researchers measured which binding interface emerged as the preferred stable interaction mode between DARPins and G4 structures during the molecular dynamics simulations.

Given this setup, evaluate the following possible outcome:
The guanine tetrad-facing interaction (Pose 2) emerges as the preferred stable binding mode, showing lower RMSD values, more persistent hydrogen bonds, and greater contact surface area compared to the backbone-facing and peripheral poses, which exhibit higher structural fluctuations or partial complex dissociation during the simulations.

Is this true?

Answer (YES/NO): NO